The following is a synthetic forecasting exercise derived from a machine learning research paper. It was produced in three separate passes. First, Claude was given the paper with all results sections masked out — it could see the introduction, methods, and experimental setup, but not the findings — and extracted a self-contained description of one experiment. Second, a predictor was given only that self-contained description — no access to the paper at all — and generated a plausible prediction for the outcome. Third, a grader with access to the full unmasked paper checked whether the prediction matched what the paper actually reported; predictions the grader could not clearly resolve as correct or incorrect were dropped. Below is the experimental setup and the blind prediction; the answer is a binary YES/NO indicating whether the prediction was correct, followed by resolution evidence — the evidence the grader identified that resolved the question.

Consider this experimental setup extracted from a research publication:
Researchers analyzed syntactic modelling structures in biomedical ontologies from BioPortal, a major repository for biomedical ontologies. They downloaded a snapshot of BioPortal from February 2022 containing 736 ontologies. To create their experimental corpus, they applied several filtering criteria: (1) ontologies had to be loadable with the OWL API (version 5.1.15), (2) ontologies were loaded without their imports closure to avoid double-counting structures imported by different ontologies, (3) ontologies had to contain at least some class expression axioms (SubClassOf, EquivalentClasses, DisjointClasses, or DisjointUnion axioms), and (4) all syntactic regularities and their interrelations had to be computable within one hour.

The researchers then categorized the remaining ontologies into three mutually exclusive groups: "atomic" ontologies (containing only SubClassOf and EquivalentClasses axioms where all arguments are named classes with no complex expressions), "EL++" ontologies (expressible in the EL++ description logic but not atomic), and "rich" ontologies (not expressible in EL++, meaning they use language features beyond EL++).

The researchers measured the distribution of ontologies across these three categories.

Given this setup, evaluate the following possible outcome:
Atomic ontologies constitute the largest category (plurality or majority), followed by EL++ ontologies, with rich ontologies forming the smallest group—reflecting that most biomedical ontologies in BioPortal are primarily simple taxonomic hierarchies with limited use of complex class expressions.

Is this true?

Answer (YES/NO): NO